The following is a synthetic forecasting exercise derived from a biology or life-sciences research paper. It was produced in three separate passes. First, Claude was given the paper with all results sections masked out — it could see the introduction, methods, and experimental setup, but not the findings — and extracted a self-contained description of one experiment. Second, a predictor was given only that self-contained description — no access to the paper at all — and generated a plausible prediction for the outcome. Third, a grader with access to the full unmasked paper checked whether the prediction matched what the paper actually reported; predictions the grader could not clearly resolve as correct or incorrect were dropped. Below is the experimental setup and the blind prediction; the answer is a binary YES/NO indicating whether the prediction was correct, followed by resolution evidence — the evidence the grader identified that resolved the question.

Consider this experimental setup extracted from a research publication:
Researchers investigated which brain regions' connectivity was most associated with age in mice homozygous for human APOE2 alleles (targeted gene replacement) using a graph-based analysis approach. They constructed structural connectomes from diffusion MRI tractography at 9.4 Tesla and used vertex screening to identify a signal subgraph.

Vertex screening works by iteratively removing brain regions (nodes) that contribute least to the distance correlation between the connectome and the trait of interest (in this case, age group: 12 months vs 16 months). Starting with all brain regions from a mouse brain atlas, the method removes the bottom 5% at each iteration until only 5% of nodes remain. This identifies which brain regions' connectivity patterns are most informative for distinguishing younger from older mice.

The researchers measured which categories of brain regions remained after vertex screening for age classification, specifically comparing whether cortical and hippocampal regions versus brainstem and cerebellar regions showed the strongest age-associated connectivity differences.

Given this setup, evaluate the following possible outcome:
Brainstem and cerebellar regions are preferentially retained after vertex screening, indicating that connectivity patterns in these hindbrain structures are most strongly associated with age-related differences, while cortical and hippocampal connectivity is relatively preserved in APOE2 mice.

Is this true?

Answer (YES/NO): NO